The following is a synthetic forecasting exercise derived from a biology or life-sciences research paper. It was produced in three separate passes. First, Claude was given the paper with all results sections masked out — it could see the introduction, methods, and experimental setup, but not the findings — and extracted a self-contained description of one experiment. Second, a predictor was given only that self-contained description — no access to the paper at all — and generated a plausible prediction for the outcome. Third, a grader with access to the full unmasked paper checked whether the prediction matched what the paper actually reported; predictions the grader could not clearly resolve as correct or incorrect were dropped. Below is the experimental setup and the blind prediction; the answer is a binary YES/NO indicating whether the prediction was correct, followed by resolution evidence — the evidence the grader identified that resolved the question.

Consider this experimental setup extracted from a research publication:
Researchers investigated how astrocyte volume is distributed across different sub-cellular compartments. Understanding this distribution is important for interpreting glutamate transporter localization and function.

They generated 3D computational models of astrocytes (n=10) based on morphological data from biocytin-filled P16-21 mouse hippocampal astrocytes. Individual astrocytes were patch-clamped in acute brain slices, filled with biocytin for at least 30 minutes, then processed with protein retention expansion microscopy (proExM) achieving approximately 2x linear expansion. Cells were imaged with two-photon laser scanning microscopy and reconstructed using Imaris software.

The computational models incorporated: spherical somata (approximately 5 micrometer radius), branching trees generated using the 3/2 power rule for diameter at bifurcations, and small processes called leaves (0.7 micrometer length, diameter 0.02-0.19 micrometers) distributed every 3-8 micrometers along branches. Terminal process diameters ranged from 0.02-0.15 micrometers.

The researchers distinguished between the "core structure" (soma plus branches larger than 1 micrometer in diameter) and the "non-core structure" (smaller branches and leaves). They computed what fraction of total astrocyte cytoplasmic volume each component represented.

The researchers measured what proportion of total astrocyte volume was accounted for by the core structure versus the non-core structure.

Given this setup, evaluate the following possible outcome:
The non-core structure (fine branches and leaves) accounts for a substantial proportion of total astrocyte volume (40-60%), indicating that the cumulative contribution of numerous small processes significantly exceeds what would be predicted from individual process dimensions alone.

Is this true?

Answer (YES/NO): NO